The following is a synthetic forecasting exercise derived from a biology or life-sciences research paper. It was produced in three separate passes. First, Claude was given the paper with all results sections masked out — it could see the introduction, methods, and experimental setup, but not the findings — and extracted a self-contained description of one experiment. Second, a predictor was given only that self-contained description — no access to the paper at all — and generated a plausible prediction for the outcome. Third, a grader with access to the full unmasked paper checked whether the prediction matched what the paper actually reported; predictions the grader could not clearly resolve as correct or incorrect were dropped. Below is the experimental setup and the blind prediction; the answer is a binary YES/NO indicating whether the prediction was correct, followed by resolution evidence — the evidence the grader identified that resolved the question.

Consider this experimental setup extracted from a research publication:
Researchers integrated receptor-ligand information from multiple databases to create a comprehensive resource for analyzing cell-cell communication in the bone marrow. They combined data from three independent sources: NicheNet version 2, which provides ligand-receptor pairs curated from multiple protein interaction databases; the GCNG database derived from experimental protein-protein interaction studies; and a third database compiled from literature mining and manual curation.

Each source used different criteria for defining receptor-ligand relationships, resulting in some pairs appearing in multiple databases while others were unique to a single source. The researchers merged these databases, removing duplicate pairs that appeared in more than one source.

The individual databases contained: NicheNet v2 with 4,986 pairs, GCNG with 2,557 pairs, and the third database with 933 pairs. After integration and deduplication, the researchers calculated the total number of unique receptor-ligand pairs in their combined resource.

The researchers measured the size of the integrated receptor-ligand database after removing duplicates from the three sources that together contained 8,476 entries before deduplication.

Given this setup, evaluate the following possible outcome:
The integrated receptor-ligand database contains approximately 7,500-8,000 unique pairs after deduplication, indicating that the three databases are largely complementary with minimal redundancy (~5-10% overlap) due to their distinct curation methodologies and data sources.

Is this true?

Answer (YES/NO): NO